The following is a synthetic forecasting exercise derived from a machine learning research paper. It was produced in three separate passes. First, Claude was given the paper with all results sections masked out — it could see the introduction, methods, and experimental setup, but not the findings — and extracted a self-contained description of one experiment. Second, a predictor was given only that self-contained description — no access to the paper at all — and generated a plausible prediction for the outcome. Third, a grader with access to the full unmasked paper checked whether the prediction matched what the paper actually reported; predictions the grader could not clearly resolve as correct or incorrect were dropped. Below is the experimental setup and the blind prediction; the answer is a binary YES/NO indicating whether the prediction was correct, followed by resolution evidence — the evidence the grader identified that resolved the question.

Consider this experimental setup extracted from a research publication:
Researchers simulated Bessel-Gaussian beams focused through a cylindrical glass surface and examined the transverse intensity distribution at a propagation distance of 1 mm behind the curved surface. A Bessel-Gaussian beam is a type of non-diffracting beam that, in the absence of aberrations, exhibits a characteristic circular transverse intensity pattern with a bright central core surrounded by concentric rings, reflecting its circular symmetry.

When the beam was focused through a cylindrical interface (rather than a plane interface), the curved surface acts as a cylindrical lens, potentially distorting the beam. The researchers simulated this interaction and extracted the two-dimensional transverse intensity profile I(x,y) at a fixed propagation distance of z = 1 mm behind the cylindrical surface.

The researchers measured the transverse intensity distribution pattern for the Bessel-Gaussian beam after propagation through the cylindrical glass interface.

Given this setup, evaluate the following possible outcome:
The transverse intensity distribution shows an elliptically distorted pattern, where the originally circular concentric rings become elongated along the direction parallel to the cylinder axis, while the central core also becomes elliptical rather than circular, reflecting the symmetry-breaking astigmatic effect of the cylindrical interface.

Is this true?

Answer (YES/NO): NO